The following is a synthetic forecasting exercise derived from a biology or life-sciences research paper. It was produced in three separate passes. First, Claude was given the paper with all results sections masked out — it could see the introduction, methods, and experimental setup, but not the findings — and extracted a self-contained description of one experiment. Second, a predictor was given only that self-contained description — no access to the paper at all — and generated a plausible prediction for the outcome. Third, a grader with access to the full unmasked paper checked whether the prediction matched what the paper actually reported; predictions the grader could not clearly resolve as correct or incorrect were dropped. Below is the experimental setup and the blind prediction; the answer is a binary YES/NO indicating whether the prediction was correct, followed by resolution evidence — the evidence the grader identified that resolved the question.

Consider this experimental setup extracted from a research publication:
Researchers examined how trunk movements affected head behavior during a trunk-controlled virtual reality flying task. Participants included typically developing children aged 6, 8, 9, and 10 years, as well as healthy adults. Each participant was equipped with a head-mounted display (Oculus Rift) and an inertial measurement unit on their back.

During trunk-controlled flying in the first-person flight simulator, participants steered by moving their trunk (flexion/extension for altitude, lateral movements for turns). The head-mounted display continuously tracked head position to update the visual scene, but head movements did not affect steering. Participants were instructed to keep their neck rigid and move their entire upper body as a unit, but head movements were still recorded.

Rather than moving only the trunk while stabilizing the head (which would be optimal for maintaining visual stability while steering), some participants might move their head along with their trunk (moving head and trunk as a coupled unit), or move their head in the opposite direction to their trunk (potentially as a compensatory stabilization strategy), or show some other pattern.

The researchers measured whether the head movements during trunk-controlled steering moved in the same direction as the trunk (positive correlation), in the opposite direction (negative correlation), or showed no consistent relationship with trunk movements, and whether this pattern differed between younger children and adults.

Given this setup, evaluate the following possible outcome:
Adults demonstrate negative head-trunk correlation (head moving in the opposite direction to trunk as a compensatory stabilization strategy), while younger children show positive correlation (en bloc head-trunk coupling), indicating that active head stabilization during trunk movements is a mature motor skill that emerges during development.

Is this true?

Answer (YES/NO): NO